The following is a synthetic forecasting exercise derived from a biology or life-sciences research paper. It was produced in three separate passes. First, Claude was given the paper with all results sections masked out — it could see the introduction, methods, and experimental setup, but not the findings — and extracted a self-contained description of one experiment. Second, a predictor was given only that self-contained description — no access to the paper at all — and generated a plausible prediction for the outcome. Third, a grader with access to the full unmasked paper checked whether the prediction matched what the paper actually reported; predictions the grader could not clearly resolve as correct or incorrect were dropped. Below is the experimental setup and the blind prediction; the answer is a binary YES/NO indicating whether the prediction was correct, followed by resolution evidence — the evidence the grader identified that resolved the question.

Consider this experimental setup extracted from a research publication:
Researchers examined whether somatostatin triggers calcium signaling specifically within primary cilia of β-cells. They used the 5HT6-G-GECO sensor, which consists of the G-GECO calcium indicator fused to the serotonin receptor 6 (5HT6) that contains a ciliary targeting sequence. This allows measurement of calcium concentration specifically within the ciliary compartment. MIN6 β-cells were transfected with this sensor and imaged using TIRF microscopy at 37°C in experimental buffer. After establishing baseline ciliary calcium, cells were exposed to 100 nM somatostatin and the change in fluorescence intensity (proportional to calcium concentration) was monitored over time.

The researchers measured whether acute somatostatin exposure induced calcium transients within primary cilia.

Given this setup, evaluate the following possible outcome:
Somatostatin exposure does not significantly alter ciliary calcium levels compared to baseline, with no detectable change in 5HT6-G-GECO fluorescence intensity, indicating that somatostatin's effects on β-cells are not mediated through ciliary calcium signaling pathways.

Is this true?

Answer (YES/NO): NO